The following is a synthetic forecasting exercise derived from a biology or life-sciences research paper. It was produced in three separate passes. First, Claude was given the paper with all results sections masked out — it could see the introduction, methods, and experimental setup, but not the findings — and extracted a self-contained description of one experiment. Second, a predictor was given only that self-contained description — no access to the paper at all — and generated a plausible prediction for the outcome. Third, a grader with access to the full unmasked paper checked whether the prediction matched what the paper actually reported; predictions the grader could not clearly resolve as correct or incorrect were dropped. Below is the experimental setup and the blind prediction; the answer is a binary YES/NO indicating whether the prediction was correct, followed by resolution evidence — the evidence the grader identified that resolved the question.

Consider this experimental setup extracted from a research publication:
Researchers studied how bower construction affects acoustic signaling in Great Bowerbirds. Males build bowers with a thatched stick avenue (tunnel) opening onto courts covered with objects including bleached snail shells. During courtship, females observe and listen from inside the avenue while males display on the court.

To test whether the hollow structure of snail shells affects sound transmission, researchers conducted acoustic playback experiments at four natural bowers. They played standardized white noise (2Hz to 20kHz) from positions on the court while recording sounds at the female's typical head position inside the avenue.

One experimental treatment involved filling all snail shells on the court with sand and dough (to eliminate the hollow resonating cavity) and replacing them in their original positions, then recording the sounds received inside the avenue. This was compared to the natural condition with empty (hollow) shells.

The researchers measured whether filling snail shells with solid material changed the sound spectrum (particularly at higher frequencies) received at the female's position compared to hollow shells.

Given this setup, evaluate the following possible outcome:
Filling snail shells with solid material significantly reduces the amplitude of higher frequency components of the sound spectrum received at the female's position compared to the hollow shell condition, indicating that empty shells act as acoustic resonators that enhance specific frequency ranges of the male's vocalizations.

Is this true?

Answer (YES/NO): NO